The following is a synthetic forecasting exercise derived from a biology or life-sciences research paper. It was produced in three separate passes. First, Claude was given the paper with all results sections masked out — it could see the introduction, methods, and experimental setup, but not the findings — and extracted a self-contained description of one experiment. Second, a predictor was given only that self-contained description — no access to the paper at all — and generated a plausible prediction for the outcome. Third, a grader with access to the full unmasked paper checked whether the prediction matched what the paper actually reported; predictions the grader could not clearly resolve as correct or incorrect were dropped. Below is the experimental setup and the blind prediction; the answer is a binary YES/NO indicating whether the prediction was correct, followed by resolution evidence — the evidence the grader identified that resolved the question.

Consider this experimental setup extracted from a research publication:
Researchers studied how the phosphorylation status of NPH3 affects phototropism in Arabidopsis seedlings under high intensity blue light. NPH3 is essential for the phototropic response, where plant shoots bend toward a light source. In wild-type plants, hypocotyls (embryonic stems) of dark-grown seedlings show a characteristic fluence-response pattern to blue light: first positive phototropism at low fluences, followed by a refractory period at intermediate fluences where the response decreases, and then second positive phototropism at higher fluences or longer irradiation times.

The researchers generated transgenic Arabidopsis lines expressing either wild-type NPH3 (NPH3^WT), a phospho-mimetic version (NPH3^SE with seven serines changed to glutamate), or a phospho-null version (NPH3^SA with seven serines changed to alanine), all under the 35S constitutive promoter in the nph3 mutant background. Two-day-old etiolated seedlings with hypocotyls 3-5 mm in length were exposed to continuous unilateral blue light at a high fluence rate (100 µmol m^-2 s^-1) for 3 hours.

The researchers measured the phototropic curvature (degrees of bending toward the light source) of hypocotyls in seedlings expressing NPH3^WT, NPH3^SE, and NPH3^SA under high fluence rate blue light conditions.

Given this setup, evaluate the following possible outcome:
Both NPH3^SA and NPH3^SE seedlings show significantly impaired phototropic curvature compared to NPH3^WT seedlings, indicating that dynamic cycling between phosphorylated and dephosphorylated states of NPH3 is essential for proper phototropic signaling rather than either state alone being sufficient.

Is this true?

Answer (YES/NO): NO